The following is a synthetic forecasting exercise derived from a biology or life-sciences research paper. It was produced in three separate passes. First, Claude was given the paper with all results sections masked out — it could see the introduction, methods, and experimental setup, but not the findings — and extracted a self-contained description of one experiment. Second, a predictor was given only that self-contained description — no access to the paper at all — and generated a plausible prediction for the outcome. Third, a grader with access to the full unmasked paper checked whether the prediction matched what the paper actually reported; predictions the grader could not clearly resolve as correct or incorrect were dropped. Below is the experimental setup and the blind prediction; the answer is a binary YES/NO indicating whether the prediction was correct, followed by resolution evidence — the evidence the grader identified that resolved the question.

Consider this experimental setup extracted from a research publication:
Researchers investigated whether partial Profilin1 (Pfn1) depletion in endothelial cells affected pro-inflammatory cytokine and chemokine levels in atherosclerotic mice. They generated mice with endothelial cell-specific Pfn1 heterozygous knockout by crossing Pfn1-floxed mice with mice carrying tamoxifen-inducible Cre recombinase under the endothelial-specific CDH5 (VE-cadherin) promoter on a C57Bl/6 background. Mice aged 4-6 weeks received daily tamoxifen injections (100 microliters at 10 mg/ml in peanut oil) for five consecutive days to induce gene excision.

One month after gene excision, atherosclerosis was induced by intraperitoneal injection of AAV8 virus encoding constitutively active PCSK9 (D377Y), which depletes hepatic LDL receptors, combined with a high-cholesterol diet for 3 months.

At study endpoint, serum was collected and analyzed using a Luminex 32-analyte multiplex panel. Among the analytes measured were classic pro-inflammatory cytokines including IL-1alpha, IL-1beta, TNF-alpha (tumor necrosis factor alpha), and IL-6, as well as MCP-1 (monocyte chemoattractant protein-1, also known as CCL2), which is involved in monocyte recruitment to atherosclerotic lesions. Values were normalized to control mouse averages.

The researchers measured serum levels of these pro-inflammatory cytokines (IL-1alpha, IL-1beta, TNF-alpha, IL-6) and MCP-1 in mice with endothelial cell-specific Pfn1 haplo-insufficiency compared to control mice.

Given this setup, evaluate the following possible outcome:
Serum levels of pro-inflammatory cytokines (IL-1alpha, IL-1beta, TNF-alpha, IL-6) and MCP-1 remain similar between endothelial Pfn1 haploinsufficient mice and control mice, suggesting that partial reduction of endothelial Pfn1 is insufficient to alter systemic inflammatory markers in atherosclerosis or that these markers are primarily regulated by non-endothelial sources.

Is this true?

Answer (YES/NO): YES